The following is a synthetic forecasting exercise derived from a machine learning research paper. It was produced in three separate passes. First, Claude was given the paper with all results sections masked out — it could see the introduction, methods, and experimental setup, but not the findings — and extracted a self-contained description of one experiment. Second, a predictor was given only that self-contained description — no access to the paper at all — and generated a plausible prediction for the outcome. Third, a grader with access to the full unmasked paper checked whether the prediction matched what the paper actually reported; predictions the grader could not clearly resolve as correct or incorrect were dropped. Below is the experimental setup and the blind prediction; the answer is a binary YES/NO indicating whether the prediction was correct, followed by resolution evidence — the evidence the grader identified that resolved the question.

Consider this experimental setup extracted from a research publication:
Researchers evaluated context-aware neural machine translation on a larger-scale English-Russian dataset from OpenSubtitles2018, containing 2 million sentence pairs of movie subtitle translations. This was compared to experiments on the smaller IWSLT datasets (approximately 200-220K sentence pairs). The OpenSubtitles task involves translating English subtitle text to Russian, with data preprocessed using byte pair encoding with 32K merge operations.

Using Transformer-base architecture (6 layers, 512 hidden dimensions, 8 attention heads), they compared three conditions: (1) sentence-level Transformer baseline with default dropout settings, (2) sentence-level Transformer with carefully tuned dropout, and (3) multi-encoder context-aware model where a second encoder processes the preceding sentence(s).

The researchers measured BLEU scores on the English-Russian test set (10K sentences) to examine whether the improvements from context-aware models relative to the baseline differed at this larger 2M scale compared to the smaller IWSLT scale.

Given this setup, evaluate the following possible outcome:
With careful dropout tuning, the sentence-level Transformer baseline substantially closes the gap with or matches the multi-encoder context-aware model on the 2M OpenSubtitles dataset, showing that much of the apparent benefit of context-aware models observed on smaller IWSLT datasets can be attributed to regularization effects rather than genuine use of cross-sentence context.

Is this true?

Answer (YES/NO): YES